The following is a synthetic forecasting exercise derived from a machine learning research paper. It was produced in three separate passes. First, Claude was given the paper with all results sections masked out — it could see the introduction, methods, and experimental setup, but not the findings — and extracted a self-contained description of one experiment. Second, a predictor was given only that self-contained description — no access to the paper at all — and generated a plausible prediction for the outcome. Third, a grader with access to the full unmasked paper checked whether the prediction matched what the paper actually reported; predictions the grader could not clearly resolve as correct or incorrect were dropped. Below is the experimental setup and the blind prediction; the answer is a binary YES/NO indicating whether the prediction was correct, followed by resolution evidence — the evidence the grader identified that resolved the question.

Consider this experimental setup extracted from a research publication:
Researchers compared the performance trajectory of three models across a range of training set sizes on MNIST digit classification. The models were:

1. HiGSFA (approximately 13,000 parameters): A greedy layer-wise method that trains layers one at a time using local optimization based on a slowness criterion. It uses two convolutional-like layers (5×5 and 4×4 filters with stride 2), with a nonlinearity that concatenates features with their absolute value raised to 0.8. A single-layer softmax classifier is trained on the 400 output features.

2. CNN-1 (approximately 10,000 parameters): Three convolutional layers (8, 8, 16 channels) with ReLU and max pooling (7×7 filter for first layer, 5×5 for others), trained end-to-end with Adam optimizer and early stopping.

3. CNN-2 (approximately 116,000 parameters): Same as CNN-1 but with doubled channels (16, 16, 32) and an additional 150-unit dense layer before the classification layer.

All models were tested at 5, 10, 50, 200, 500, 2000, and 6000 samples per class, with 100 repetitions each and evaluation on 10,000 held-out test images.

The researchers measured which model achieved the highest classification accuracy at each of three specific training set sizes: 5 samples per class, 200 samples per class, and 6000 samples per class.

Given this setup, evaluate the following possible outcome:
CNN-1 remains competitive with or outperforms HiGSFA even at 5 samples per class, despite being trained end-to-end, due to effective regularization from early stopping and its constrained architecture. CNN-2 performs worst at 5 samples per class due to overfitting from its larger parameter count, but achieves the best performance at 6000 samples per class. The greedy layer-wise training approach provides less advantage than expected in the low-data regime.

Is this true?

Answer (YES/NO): NO